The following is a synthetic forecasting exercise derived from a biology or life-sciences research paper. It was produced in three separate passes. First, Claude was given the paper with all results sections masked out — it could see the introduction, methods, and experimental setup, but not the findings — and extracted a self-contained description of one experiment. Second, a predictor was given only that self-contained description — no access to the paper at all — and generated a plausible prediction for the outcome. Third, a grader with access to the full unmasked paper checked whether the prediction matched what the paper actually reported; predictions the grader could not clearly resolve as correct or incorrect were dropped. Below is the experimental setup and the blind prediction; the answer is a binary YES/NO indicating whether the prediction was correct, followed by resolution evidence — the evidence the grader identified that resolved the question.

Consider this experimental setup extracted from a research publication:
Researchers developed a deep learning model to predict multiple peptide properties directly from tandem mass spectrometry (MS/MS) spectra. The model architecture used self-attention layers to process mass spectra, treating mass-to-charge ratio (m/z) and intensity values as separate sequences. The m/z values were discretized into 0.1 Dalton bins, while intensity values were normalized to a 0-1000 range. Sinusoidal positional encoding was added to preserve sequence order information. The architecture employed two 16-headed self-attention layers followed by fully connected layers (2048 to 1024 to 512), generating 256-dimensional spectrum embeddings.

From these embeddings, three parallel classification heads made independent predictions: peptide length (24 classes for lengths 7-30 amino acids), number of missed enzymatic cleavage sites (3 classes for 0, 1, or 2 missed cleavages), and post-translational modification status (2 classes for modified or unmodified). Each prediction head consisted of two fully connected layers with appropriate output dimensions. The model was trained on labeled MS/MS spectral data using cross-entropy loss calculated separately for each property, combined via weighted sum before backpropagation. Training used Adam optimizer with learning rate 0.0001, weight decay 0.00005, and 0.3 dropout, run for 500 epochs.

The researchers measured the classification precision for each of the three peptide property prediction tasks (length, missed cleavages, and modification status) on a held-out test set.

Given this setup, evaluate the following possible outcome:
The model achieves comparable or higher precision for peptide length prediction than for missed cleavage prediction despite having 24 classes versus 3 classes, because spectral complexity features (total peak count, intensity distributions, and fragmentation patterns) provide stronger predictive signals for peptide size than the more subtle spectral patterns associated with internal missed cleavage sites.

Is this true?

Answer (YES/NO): NO